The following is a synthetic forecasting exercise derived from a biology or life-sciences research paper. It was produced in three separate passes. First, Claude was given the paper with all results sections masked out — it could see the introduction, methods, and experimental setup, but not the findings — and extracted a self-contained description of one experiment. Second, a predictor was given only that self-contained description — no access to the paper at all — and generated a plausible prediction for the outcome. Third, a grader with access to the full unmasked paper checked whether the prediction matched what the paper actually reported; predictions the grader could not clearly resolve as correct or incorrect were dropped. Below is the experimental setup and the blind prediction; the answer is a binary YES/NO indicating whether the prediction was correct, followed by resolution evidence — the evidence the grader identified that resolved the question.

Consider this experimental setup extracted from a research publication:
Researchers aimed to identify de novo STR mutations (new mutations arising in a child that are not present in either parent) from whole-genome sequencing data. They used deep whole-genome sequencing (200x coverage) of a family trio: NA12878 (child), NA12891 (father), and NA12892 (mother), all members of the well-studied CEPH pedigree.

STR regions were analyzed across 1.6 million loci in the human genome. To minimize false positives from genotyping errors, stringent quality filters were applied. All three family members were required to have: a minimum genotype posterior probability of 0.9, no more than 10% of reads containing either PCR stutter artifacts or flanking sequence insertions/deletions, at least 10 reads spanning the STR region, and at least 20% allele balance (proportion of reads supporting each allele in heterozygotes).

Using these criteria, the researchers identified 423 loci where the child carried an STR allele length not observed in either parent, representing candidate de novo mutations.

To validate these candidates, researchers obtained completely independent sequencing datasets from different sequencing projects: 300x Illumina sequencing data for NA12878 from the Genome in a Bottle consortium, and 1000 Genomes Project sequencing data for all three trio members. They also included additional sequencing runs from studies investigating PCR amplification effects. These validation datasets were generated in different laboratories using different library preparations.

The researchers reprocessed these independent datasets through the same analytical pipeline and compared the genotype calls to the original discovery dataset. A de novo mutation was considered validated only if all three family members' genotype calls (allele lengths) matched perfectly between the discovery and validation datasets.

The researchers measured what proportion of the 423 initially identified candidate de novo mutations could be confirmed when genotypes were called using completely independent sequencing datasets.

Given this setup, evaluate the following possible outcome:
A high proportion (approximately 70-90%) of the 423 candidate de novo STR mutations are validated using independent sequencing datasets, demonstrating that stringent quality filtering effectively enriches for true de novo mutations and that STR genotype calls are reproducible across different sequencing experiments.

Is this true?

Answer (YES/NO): YES